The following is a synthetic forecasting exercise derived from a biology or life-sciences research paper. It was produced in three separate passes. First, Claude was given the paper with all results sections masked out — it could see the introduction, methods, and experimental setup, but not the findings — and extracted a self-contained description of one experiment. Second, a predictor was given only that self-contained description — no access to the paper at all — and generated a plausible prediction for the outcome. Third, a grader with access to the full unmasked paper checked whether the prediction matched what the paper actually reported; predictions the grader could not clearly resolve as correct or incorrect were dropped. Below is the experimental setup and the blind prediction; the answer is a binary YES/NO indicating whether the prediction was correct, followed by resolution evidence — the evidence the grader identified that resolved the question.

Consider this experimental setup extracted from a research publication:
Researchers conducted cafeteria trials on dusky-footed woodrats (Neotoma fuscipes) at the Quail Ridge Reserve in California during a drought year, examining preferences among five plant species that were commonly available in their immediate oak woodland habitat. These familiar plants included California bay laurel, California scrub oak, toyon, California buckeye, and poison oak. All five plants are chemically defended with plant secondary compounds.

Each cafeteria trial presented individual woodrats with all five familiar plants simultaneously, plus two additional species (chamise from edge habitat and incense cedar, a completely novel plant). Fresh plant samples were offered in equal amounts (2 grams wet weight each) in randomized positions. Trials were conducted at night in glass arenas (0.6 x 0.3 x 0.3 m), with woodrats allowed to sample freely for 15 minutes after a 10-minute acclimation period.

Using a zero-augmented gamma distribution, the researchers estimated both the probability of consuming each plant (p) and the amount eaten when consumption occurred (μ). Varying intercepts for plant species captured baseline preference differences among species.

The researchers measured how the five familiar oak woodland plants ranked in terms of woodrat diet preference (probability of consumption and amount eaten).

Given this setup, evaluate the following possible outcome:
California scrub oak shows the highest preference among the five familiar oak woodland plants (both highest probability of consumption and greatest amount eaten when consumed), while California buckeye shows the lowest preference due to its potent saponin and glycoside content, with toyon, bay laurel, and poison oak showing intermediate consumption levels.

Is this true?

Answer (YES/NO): NO